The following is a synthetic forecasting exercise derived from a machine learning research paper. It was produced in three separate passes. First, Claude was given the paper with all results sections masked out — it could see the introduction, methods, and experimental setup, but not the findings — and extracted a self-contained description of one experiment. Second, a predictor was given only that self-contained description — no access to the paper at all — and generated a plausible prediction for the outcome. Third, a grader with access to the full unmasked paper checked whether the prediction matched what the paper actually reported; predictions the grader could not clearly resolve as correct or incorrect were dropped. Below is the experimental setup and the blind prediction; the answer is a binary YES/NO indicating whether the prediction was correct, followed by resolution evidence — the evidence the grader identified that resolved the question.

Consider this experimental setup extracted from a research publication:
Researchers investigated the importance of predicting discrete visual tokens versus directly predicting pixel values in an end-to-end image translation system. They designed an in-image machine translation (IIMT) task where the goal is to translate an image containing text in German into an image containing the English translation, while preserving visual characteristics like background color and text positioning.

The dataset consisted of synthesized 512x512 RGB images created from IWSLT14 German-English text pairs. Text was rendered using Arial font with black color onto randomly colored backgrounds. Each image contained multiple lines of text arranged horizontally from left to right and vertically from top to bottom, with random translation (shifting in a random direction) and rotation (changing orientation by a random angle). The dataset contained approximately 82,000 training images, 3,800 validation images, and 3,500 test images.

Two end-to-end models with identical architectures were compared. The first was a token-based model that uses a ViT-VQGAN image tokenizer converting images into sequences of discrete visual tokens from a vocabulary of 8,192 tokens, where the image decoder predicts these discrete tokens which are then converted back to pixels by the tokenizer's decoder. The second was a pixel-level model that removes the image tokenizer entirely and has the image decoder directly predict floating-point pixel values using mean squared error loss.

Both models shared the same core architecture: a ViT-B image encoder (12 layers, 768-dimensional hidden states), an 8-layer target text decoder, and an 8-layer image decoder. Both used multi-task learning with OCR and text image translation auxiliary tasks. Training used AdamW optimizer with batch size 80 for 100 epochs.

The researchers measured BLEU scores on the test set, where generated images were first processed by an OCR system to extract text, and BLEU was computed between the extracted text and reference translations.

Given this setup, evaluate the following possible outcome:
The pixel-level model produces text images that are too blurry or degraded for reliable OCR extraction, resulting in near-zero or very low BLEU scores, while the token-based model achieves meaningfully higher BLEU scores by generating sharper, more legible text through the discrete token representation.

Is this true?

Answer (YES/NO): YES